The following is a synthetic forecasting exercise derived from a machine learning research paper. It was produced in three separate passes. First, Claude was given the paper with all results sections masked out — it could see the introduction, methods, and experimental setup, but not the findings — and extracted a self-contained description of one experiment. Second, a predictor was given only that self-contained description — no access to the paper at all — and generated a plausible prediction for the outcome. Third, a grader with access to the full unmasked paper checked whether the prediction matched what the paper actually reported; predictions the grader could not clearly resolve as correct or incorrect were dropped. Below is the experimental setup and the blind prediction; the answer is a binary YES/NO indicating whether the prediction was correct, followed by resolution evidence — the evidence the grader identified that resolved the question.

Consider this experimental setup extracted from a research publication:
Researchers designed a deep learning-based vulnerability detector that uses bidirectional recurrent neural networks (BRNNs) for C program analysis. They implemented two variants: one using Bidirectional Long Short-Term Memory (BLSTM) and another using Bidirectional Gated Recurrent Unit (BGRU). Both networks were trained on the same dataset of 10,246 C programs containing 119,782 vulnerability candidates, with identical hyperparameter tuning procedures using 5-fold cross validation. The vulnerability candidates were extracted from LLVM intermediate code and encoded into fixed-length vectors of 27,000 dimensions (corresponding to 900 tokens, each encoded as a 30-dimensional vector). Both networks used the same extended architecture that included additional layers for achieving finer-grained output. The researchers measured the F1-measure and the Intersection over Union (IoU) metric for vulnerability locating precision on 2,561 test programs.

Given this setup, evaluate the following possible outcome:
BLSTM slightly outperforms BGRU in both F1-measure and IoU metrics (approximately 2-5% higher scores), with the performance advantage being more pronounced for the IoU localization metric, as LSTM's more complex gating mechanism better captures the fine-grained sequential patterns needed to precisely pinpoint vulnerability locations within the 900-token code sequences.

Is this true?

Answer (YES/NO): NO